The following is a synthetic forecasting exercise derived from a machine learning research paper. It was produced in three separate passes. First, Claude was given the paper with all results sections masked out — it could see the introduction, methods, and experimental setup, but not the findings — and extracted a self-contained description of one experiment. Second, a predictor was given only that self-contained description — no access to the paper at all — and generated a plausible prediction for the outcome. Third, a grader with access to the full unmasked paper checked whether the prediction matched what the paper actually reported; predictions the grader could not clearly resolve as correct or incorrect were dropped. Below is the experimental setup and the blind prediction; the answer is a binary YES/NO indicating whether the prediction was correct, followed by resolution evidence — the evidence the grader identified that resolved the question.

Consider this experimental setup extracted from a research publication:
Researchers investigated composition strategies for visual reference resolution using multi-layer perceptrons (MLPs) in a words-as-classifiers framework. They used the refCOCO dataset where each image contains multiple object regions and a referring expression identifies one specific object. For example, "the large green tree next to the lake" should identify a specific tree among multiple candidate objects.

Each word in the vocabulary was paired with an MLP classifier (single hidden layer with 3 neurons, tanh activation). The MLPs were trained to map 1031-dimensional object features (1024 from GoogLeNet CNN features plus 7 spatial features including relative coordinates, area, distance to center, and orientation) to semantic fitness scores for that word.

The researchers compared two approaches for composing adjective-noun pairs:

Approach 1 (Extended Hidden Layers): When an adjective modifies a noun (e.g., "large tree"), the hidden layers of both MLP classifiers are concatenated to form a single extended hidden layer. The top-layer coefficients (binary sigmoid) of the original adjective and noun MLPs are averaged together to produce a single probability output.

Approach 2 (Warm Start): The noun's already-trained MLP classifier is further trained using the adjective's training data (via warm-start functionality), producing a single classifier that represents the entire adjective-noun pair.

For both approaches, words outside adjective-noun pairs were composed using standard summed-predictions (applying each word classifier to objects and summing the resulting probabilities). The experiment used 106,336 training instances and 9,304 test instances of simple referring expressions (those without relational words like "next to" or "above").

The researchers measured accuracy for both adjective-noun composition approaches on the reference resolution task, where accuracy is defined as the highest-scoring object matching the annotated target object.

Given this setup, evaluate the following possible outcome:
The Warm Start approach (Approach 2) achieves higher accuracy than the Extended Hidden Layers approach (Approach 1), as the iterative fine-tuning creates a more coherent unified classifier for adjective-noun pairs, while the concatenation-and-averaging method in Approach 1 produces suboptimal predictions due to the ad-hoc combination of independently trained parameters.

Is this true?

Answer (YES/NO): NO